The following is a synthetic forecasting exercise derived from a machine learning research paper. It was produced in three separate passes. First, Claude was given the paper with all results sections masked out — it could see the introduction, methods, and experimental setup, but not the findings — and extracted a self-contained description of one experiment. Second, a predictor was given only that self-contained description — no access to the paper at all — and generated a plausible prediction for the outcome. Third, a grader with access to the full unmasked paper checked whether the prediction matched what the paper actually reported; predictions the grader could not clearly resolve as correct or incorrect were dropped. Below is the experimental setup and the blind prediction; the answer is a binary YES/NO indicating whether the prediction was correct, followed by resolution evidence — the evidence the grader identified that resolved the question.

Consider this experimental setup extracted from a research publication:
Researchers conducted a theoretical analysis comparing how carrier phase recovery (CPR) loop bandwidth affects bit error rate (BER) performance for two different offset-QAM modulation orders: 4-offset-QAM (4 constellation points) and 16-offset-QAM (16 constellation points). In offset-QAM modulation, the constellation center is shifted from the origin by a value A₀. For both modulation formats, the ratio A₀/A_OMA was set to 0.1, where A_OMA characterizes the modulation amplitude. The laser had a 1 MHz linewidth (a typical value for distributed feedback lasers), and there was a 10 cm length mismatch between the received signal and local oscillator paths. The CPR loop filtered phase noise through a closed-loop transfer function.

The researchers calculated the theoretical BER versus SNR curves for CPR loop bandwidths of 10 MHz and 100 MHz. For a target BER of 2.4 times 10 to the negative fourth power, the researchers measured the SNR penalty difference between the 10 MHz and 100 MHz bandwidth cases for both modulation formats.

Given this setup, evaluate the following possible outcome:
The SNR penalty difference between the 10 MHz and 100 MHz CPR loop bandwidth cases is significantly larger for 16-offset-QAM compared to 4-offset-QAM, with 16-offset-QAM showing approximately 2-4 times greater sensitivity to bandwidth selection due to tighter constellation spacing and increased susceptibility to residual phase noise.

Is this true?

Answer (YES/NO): YES